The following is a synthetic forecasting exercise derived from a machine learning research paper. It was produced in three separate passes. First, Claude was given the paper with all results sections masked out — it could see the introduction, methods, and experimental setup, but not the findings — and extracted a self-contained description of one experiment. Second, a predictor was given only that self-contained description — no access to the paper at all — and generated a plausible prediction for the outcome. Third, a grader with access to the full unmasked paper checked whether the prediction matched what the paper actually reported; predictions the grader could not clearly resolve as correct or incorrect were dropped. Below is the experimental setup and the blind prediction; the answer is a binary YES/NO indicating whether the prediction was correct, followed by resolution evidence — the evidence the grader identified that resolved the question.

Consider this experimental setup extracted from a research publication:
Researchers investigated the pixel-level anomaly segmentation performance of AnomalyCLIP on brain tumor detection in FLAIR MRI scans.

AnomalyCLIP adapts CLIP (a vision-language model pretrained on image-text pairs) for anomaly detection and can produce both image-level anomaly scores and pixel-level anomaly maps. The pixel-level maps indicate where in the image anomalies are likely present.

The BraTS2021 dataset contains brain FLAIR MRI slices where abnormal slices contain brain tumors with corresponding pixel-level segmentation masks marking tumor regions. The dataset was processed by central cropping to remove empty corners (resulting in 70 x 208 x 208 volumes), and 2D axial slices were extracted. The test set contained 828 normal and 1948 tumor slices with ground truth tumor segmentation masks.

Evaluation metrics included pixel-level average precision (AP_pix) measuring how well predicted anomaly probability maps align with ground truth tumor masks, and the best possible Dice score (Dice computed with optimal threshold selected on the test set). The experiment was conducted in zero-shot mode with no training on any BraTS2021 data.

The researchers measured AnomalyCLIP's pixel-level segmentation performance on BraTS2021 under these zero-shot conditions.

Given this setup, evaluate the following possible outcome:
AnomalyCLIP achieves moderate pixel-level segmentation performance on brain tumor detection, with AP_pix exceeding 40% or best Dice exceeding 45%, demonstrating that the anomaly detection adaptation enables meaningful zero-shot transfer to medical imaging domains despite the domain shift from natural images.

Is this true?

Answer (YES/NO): YES